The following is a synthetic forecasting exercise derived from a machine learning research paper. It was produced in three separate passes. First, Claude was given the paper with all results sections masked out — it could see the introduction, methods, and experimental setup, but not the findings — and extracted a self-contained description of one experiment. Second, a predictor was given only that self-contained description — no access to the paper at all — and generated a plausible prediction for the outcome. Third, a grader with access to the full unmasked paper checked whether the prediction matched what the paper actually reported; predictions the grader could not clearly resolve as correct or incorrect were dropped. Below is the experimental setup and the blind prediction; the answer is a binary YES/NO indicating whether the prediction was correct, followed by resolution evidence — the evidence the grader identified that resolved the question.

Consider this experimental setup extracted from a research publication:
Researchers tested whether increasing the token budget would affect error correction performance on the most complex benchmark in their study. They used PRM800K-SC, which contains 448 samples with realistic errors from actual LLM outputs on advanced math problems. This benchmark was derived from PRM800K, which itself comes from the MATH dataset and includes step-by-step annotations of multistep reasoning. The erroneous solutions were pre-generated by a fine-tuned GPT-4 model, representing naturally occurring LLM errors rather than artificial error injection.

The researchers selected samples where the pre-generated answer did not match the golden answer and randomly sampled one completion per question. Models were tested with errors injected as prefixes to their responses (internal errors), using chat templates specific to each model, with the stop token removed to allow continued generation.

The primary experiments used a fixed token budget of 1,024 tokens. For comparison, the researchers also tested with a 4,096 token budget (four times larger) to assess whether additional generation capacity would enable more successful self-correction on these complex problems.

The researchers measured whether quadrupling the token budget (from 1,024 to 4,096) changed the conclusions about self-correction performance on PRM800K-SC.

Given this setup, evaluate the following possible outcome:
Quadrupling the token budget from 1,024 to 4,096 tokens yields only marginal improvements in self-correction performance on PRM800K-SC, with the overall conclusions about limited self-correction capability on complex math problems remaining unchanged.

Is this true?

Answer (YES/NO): YES